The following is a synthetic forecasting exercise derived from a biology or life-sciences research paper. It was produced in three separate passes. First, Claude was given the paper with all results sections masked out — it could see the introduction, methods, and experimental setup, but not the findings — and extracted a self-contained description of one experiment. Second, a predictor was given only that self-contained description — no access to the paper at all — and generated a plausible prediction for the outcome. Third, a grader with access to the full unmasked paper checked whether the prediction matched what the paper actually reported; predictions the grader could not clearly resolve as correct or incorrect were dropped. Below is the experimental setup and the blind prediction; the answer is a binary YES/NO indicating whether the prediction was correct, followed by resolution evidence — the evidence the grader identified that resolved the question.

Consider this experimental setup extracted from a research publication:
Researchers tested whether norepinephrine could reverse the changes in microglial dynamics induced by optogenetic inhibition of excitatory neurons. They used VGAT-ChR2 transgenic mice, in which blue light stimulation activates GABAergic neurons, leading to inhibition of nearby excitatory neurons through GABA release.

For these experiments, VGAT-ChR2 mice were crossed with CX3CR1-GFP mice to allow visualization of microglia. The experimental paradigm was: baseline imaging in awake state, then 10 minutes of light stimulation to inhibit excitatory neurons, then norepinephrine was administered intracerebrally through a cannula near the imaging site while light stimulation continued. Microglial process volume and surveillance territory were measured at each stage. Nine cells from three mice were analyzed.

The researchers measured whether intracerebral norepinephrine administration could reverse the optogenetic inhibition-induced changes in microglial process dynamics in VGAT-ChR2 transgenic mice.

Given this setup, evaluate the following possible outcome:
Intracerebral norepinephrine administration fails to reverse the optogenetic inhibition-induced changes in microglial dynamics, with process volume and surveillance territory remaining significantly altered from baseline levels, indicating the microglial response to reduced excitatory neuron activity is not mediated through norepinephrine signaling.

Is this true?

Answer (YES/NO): NO